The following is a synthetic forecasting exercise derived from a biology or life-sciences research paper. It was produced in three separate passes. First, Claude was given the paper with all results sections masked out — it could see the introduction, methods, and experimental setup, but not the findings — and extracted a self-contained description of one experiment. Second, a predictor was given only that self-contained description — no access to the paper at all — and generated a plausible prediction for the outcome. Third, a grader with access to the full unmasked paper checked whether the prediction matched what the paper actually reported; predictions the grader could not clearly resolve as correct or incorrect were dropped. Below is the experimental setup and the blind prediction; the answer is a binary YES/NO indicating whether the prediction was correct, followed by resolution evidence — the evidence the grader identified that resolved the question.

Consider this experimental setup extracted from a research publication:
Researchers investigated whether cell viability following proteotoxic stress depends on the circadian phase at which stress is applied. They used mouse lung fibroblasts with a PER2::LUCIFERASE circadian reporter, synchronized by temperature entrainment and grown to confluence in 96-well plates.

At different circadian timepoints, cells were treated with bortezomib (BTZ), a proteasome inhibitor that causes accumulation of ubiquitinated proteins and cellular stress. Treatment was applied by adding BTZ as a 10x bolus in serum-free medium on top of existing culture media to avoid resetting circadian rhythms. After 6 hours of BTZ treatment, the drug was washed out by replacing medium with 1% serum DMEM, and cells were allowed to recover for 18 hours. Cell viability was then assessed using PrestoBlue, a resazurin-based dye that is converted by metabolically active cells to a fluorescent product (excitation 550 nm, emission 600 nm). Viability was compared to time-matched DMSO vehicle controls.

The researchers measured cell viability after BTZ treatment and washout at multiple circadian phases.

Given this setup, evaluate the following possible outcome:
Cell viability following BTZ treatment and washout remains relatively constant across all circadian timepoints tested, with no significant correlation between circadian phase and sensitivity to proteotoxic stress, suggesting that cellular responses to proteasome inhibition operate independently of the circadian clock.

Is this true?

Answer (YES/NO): NO